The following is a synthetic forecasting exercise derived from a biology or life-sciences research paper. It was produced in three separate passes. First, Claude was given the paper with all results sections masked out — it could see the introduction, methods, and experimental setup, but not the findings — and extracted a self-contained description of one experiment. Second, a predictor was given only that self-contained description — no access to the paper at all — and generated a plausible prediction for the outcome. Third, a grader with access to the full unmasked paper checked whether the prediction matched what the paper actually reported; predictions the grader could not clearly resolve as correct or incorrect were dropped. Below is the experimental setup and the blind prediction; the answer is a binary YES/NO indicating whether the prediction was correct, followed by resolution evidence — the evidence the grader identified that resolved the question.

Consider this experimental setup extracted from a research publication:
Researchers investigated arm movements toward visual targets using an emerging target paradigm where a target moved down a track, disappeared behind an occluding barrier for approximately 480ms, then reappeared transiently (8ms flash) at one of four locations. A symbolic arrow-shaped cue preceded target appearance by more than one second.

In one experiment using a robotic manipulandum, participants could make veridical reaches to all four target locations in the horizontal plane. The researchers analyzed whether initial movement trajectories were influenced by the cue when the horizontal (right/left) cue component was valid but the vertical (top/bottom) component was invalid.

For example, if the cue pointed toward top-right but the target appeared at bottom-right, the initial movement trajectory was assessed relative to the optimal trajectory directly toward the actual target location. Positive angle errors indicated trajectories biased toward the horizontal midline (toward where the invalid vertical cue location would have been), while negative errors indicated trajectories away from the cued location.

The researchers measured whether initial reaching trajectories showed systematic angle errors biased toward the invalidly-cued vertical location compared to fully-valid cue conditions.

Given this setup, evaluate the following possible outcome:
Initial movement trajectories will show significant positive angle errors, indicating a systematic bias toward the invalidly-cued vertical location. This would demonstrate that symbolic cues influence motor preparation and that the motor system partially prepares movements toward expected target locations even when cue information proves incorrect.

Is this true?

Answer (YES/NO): YES